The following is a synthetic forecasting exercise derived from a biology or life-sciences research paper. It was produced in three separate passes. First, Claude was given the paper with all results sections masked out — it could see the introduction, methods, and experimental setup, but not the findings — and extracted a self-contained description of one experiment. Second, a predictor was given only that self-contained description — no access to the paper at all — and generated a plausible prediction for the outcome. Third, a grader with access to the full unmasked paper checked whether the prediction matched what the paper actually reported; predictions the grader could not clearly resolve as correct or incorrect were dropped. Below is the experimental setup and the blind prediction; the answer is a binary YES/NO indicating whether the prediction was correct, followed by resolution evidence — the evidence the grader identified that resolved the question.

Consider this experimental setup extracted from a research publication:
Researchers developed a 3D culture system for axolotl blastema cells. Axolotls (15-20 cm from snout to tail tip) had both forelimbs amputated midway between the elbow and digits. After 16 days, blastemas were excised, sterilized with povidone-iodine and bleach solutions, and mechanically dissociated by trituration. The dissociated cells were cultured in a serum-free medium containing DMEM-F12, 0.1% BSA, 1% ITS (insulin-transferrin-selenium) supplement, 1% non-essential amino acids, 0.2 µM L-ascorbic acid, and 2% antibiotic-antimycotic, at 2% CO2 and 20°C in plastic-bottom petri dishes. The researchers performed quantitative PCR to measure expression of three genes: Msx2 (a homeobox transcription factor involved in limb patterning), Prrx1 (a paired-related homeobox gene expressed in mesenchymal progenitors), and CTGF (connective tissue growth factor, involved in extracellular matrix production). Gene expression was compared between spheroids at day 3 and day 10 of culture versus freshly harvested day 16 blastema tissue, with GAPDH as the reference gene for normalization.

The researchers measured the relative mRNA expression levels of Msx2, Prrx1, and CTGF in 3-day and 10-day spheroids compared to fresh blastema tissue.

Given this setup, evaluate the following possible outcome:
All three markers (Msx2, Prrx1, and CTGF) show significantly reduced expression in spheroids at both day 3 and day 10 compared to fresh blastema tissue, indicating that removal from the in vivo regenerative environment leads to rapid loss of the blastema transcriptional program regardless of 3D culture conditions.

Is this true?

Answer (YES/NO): NO